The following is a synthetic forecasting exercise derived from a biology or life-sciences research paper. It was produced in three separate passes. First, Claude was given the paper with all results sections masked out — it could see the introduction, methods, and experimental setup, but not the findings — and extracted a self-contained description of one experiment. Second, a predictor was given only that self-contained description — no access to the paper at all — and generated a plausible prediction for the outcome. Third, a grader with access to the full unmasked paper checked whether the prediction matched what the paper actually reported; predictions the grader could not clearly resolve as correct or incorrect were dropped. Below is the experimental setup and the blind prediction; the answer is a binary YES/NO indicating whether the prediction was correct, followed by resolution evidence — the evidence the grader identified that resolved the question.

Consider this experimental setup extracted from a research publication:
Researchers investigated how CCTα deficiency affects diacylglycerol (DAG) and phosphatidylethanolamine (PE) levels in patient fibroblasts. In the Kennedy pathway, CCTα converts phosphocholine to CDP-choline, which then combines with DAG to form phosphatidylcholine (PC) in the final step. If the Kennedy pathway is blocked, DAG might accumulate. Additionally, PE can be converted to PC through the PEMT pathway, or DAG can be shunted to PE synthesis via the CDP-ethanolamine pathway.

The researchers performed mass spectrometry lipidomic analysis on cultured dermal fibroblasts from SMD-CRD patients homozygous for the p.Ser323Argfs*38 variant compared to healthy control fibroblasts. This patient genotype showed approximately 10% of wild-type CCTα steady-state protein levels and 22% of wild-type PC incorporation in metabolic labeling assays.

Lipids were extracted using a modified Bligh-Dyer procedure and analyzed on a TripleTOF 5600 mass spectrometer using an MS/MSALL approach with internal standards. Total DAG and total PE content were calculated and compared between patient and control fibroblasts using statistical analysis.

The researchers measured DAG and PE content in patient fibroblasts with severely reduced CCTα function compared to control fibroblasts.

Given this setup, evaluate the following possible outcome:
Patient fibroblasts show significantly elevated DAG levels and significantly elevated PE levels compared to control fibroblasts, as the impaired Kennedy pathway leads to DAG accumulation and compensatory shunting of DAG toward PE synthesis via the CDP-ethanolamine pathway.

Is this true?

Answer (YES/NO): YES